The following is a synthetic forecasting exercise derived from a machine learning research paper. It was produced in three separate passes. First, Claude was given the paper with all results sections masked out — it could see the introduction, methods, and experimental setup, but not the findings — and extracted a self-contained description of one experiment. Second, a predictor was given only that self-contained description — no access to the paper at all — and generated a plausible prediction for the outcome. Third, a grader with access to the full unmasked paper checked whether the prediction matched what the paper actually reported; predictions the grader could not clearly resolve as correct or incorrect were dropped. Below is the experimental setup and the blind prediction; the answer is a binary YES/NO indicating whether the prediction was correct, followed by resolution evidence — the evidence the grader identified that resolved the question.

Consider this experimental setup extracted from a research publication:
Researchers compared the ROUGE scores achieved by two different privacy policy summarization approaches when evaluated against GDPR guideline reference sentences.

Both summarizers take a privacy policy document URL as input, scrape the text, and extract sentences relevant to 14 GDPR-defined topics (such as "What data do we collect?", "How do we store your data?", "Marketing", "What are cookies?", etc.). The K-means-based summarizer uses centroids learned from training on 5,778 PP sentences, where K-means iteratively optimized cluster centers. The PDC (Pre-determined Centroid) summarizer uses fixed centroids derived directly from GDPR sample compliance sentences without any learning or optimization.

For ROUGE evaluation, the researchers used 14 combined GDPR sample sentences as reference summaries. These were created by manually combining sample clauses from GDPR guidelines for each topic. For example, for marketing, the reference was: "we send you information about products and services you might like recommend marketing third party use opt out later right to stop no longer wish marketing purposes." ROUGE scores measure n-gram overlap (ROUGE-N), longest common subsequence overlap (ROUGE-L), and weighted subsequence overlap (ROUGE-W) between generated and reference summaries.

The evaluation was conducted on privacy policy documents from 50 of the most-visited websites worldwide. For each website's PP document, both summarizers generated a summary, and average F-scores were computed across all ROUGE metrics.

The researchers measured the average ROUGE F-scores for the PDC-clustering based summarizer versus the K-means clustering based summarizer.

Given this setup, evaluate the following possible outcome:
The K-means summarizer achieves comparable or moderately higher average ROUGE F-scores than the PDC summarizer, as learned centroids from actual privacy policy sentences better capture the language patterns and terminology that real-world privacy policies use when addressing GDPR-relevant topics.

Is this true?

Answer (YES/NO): NO